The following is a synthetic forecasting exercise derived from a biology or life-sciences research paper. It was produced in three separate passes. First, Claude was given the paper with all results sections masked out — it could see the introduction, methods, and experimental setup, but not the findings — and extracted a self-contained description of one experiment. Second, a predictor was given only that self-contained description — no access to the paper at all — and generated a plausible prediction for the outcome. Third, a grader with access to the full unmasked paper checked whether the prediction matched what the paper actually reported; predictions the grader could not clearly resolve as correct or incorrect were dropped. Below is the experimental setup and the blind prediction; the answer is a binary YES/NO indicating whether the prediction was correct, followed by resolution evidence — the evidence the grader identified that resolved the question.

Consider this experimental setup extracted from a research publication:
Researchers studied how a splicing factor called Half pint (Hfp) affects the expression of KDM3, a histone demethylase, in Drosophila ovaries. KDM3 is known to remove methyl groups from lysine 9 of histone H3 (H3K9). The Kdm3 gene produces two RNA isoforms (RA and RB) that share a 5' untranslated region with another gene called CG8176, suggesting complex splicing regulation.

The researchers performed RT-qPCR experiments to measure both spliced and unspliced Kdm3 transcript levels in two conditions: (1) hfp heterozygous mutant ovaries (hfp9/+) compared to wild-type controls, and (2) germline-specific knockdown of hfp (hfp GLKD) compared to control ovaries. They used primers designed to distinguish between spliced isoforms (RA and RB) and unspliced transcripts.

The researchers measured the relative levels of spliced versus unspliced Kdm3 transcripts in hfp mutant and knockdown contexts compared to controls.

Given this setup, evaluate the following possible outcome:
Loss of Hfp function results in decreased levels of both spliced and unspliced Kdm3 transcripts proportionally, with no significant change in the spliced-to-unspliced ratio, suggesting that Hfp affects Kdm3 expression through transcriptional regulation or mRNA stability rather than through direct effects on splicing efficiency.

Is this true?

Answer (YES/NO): NO